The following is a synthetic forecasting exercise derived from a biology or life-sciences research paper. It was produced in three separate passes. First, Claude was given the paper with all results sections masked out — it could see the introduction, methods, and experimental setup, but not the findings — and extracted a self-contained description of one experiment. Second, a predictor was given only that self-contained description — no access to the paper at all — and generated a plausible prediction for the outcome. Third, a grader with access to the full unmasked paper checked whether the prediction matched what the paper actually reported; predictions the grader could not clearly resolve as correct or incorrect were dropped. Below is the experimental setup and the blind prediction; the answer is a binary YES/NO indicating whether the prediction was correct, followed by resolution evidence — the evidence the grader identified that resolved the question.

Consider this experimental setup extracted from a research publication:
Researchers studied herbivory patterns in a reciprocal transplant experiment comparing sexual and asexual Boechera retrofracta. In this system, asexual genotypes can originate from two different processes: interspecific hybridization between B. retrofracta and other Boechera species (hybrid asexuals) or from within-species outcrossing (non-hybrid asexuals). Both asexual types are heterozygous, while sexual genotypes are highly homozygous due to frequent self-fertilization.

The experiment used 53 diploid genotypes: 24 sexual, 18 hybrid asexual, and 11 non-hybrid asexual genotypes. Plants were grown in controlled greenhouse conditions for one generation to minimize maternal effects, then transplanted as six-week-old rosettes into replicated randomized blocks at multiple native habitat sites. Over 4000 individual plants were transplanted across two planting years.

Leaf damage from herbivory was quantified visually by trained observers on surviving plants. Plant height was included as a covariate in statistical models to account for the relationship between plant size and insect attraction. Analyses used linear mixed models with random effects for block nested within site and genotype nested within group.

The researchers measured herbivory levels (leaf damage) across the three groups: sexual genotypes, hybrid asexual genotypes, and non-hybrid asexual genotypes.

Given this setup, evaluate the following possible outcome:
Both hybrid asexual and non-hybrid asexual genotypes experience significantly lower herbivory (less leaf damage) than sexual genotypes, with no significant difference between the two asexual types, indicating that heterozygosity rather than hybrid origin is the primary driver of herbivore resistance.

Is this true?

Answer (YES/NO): NO